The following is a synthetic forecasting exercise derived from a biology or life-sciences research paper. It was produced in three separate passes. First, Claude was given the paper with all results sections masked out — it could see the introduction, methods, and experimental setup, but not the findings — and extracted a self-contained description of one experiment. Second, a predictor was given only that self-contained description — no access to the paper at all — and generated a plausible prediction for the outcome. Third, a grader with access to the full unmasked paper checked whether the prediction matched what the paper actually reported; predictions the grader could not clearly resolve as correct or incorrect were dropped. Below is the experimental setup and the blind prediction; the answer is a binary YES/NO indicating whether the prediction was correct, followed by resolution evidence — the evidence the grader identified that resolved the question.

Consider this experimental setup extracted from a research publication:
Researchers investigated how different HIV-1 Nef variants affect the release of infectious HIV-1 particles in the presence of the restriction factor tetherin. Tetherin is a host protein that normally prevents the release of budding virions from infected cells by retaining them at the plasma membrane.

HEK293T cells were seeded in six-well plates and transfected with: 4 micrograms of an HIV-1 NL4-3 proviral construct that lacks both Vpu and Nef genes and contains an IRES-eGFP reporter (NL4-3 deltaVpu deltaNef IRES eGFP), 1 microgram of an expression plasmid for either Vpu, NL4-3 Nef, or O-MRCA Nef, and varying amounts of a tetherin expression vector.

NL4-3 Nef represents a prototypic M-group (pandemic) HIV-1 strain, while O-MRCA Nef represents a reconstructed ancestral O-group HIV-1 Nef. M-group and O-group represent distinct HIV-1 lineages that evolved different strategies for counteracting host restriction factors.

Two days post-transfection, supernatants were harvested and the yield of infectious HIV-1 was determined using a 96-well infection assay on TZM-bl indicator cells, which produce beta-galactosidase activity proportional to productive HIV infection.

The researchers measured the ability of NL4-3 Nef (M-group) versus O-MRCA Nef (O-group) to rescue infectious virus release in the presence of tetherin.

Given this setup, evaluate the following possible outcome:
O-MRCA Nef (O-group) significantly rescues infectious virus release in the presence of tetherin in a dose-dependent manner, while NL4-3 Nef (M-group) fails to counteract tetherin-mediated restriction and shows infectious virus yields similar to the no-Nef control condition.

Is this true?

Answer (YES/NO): NO